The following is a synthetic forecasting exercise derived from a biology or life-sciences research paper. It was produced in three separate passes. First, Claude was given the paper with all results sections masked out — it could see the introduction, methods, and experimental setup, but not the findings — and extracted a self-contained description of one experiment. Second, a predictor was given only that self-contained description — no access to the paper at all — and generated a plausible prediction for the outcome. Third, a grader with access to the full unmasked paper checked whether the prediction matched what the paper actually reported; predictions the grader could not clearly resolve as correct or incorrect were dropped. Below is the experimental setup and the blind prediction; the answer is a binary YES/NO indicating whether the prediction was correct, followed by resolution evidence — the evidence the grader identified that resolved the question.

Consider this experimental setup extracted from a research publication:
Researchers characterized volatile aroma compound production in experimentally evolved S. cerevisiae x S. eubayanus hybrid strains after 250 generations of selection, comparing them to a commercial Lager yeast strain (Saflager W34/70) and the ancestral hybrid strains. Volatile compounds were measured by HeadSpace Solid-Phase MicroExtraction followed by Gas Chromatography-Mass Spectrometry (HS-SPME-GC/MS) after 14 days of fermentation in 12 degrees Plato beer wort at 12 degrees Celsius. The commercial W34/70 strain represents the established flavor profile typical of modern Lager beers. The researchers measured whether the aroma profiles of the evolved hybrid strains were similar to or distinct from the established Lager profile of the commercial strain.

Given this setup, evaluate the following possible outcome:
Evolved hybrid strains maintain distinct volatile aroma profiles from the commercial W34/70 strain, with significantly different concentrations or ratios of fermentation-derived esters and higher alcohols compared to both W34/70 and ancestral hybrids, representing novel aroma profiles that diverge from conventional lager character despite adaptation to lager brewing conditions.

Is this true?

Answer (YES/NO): YES